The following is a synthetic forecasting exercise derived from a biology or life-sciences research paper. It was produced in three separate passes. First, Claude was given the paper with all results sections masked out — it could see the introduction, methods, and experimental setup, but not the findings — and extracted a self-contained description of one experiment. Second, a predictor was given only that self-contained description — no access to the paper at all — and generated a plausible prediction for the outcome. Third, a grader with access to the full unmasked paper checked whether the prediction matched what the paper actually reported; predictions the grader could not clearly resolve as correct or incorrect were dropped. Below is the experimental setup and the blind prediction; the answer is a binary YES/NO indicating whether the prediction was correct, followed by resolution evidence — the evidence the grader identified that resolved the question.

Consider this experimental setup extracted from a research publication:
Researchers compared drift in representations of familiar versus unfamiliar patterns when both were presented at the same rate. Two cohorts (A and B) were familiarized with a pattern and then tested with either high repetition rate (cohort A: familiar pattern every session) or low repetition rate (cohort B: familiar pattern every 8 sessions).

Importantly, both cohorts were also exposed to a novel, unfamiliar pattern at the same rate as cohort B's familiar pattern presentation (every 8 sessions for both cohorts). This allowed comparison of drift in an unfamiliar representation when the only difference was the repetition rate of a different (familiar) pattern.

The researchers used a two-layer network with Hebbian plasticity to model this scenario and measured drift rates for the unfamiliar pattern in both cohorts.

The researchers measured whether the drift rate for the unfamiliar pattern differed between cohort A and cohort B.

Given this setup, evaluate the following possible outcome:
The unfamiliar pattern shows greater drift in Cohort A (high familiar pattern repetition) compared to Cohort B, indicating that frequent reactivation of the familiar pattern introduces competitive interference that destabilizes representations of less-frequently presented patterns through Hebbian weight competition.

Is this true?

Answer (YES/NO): NO